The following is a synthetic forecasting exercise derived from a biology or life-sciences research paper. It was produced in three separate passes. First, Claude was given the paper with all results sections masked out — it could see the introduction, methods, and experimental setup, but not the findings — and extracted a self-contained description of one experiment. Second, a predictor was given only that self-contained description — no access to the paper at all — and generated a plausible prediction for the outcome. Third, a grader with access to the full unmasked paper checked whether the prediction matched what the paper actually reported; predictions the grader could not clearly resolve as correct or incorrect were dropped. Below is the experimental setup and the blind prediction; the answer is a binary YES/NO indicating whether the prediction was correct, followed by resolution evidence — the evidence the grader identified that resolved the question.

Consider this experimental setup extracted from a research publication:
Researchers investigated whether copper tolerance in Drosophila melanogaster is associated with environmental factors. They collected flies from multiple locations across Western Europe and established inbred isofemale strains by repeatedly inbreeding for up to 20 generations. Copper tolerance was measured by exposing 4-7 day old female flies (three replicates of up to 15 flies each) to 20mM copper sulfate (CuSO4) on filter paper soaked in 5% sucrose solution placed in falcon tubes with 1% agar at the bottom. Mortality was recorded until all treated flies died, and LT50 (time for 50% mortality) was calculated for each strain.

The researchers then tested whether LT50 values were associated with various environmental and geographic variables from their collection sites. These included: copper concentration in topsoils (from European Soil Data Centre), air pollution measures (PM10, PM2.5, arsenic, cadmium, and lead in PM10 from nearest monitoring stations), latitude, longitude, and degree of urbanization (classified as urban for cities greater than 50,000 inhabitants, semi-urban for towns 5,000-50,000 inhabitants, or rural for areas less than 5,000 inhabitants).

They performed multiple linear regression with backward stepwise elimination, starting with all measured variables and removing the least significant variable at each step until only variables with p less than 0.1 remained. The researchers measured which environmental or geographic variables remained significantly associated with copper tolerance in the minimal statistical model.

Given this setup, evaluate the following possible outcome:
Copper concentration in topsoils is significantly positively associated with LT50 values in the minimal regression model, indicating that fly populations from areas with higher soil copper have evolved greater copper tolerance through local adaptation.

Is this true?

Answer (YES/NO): NO